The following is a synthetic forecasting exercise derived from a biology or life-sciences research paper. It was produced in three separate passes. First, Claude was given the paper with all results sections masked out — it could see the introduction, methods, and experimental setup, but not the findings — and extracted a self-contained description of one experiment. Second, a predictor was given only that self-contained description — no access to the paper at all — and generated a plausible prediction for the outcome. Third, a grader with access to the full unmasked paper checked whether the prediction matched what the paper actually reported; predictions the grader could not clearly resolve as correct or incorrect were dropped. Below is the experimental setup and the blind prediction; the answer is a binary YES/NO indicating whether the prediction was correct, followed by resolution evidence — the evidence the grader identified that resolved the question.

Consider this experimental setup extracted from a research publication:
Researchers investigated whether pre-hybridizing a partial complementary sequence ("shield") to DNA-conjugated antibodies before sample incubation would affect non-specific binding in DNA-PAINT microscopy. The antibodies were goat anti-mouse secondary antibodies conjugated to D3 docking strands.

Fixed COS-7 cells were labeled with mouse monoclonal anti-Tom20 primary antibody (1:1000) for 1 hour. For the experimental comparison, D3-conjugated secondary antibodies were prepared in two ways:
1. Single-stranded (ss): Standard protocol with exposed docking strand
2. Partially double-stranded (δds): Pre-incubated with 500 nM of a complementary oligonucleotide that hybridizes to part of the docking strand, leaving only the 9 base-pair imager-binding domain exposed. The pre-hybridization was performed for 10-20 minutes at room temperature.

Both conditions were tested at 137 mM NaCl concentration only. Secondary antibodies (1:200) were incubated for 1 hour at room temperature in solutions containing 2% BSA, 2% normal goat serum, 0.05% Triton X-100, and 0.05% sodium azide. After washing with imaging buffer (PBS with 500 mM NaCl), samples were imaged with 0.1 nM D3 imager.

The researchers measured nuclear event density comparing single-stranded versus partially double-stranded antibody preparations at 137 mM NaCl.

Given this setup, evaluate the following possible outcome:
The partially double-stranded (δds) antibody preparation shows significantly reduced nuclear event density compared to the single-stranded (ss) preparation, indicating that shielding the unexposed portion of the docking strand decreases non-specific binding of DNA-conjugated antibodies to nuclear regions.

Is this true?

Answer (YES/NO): YES